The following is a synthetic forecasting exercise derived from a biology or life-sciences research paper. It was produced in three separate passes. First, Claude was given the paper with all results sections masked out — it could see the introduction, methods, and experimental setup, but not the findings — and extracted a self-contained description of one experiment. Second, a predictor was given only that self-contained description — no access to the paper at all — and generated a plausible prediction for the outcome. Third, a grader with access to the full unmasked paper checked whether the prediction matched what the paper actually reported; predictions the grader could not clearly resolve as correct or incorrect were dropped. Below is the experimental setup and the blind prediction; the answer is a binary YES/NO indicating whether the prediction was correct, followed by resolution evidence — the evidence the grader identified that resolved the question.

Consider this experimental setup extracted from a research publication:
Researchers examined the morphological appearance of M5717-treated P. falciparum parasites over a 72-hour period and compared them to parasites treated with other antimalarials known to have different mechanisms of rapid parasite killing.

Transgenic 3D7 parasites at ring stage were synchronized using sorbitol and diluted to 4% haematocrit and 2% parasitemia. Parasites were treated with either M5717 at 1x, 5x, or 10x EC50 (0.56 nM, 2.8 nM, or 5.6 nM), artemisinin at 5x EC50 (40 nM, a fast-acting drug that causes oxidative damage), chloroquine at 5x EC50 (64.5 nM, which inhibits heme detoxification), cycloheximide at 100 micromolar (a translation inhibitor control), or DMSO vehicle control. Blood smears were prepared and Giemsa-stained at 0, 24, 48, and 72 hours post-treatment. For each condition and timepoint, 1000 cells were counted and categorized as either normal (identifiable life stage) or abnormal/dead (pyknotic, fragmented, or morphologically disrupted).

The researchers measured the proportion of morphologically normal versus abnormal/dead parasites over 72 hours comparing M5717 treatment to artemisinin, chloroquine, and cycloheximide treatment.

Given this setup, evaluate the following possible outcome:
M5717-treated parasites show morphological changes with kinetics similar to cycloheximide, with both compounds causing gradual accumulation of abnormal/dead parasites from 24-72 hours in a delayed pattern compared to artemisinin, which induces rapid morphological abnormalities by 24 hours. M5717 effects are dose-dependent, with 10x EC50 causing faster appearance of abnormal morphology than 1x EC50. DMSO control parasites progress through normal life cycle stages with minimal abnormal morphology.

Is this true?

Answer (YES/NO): NO